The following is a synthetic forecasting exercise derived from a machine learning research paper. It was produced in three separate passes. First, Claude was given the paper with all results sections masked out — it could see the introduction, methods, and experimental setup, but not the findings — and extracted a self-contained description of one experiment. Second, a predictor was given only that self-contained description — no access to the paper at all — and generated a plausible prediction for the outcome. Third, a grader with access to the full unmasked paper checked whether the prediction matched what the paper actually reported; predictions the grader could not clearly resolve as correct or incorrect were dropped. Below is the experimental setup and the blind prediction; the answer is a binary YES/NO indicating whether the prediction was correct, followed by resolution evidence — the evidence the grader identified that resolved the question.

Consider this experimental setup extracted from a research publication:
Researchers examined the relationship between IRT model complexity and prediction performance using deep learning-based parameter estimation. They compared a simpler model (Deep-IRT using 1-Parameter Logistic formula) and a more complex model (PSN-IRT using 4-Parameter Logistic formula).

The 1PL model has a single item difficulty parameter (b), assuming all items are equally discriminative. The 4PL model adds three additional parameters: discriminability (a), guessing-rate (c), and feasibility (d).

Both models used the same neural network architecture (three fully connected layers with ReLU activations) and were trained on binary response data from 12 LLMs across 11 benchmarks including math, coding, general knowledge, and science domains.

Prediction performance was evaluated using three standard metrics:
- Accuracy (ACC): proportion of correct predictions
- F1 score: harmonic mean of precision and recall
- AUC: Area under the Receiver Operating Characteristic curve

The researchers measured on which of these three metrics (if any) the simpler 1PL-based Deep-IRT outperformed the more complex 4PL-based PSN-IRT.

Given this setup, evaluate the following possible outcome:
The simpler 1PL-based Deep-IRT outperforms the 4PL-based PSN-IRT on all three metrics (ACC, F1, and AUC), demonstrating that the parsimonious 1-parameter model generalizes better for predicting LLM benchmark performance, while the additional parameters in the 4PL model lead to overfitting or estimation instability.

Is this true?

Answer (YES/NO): NO